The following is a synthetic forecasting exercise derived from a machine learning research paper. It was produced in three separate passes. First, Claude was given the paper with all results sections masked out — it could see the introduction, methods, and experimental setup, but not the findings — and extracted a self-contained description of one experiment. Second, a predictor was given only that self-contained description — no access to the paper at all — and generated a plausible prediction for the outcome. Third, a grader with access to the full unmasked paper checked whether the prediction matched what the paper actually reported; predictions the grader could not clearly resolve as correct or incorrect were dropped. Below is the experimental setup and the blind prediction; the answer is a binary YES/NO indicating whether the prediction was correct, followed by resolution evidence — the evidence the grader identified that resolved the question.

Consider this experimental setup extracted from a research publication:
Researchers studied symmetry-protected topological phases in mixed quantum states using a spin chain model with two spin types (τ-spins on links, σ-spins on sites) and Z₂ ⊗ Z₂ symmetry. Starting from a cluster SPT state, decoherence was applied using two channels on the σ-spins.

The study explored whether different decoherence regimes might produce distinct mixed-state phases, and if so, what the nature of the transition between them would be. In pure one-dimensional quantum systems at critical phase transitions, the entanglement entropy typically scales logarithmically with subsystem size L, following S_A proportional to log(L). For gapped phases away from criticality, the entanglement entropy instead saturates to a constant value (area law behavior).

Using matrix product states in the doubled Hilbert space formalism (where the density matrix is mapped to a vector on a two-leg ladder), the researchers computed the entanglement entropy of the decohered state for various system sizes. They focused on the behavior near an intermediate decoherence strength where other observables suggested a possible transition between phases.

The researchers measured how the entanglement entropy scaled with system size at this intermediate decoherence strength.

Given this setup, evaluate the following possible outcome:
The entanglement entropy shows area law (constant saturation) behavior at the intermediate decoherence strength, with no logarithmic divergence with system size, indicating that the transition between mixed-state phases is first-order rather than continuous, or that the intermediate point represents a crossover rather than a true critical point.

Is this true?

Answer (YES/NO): NO